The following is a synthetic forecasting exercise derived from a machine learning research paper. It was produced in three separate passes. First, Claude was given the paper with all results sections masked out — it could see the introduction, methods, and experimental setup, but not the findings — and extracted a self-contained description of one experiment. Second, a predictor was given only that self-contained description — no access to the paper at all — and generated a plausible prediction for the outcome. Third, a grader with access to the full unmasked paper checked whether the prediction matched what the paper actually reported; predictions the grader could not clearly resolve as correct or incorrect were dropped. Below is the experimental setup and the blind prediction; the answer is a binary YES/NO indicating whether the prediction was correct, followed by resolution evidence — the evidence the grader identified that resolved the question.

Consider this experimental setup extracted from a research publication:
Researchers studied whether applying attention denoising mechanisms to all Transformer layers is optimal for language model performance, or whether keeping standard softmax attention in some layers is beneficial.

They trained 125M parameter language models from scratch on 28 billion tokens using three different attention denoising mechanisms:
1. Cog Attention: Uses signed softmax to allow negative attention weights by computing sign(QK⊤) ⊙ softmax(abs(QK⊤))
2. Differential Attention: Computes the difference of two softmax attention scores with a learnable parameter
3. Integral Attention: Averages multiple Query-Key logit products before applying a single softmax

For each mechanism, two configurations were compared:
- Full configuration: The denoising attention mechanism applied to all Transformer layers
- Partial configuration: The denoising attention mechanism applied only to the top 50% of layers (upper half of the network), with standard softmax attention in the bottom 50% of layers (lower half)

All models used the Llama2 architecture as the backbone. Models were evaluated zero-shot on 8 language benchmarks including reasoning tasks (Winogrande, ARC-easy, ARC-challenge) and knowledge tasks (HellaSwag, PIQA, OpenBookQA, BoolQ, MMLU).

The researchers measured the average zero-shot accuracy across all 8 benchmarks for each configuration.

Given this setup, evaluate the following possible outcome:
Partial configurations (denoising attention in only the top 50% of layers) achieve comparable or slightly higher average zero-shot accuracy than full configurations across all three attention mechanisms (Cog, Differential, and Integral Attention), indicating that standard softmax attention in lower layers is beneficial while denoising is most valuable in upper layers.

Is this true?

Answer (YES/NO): YES